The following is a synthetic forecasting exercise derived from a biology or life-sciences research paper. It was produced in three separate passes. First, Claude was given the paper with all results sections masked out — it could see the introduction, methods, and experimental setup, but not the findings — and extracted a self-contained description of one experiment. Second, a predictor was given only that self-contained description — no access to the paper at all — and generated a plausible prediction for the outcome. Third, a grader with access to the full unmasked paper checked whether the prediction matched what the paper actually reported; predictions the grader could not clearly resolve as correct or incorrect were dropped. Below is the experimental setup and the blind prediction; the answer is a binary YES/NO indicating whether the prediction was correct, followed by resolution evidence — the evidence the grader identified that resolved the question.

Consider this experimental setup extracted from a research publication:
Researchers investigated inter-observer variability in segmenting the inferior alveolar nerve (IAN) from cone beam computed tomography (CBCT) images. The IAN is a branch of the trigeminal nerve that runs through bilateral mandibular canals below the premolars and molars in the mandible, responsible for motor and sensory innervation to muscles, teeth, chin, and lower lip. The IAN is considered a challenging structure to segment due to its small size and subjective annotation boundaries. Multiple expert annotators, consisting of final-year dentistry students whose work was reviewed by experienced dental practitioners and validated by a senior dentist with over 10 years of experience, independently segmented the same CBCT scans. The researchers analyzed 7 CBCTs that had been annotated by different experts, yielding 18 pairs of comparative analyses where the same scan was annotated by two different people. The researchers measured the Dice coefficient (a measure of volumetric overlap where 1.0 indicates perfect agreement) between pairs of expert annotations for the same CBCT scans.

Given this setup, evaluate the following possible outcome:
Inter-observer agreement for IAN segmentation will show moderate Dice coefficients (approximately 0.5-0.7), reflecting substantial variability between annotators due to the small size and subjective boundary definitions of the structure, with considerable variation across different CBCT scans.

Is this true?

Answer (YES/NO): NO